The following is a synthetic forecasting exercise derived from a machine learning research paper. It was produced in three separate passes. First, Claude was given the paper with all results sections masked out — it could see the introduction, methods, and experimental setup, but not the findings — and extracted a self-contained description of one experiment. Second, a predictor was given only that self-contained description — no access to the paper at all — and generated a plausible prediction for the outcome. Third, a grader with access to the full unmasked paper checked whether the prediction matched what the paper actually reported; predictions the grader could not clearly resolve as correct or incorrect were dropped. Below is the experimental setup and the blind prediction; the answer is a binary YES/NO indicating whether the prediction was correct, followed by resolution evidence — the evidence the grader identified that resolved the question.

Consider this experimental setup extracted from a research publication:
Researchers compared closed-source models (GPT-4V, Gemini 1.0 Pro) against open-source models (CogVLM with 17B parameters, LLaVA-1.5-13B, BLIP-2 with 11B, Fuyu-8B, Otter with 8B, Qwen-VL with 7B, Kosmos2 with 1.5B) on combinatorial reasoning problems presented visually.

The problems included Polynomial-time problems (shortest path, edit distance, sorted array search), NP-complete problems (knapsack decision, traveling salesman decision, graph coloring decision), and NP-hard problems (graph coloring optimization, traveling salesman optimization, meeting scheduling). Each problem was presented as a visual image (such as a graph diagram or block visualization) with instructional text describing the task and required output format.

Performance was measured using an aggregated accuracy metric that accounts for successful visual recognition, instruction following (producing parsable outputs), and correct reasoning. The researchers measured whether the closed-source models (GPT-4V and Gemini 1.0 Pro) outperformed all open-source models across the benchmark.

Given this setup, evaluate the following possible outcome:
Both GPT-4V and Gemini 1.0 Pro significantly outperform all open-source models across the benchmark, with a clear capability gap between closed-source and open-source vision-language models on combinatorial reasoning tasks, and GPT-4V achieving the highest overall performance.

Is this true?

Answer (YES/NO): NO